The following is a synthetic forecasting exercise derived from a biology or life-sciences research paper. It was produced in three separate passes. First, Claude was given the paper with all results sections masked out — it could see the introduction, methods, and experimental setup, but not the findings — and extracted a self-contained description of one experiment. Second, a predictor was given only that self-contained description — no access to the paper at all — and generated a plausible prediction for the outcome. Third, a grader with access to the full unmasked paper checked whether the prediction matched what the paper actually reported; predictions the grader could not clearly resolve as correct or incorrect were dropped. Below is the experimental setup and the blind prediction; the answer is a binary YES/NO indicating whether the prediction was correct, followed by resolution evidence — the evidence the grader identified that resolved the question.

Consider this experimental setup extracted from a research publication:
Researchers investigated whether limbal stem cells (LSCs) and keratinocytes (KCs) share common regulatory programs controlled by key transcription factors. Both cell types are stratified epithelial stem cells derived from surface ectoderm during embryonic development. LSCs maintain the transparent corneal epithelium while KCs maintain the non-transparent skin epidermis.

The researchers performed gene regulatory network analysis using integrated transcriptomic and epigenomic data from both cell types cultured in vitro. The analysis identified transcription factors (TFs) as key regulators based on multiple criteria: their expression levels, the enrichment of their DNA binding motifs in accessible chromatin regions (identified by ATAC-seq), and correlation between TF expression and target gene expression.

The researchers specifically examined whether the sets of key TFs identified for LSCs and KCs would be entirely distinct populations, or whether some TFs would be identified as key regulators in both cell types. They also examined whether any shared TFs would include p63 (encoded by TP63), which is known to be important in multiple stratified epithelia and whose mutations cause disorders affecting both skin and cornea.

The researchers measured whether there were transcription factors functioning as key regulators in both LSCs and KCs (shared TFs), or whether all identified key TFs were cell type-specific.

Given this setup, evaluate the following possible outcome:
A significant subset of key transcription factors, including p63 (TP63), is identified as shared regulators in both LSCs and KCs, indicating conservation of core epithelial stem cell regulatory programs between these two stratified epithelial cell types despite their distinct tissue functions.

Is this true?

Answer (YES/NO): YES